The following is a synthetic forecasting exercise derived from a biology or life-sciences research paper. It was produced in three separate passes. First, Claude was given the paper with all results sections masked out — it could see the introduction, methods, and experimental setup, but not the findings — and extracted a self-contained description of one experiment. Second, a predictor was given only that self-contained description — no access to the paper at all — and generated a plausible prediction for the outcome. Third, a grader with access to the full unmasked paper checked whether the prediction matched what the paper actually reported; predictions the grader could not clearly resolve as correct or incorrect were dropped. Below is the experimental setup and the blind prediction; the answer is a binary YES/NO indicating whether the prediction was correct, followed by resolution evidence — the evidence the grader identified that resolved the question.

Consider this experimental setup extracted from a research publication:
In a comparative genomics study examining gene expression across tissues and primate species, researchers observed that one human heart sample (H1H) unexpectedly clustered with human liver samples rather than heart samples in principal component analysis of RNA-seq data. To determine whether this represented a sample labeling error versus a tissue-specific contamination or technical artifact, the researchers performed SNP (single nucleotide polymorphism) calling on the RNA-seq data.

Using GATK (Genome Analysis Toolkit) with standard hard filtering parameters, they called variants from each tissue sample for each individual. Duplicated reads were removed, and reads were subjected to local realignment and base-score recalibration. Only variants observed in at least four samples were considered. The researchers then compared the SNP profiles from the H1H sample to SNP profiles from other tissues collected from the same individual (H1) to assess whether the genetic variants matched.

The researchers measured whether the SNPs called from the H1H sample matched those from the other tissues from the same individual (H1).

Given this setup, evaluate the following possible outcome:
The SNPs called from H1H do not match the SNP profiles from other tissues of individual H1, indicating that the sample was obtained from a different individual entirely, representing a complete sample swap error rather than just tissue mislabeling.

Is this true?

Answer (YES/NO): NO